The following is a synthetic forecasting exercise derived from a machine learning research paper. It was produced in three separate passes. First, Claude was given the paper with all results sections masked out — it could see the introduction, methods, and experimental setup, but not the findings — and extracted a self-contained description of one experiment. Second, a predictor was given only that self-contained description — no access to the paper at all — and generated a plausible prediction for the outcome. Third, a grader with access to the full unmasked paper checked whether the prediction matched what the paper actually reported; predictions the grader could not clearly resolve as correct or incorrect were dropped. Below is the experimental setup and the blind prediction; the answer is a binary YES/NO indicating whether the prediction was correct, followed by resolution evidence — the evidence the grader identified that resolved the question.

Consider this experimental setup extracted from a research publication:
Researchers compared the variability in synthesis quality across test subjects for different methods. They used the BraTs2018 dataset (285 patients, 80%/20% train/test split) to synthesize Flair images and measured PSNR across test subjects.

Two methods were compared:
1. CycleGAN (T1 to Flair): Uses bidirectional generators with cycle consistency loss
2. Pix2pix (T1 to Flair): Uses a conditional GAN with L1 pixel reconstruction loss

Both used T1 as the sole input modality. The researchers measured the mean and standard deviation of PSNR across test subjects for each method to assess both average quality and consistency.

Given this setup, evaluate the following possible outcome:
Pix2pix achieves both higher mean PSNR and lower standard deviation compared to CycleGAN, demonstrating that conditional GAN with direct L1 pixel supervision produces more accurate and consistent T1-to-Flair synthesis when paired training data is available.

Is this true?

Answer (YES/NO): YES